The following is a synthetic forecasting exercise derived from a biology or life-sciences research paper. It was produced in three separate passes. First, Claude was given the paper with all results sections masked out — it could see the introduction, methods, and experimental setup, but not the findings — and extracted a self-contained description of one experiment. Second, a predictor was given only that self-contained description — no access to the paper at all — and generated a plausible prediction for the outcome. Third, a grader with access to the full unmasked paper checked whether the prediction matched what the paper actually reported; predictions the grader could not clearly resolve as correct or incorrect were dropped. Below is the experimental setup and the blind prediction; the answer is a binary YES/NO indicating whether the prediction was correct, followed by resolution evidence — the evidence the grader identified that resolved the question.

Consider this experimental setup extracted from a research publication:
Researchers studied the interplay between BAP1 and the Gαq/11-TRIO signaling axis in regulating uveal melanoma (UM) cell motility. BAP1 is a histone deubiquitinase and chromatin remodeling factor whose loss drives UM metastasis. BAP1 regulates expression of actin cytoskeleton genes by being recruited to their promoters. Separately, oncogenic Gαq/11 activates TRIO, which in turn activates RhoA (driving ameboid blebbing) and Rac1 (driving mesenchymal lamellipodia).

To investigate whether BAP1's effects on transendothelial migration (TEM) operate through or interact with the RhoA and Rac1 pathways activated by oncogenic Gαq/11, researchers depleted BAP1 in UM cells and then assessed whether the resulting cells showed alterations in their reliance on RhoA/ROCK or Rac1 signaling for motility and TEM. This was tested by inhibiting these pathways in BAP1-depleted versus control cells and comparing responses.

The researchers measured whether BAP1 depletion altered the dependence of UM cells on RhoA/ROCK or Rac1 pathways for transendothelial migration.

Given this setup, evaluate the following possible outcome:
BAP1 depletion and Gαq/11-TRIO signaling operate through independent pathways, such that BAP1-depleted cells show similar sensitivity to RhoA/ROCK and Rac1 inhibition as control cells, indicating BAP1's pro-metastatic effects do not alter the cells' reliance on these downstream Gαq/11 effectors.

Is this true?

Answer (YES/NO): NO